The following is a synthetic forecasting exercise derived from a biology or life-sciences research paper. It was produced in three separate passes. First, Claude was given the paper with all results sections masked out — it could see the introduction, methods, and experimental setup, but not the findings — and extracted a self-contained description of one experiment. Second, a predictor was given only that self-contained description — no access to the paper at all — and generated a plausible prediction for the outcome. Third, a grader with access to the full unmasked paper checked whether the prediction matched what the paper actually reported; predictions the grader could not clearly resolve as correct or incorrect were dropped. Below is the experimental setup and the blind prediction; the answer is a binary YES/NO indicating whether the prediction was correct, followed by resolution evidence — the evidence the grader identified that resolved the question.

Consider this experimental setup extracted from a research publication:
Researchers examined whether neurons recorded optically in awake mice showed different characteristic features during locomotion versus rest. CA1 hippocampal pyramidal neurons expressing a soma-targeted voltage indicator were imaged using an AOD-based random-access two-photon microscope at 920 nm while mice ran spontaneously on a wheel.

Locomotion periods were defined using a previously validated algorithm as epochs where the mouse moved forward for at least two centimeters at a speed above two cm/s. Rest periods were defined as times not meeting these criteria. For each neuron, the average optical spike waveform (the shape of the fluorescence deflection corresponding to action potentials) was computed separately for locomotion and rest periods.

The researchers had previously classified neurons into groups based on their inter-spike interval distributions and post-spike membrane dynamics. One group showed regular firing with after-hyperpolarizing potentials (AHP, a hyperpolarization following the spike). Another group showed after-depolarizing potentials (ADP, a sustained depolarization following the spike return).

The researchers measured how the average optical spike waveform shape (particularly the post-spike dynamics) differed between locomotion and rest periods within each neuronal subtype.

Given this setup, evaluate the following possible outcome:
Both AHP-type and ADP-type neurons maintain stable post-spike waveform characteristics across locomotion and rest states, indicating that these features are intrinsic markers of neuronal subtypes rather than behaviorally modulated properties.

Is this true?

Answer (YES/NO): NO